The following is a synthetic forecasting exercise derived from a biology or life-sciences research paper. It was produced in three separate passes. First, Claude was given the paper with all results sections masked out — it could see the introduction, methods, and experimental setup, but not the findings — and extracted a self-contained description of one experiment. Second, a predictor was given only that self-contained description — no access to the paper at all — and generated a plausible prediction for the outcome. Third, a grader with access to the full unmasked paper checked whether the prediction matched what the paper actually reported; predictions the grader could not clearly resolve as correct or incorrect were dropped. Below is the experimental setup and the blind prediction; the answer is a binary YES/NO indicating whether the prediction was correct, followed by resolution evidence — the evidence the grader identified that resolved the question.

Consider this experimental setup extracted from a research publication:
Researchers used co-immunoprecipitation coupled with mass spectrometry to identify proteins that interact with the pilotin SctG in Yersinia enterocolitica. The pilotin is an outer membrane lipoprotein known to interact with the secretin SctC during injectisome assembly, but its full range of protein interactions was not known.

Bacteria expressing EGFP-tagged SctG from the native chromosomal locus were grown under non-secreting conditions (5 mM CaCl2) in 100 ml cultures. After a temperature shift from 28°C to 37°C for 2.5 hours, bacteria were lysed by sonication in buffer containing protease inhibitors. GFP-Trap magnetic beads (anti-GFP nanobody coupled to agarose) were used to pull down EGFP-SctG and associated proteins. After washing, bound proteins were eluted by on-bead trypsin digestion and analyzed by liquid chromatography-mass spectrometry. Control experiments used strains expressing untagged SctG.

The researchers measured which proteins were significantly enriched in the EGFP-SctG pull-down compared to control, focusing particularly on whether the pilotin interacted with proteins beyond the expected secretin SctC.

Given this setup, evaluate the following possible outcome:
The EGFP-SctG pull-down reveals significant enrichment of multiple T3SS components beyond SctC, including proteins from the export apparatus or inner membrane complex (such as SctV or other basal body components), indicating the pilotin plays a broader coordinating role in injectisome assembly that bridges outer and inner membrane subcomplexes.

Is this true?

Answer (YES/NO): YES